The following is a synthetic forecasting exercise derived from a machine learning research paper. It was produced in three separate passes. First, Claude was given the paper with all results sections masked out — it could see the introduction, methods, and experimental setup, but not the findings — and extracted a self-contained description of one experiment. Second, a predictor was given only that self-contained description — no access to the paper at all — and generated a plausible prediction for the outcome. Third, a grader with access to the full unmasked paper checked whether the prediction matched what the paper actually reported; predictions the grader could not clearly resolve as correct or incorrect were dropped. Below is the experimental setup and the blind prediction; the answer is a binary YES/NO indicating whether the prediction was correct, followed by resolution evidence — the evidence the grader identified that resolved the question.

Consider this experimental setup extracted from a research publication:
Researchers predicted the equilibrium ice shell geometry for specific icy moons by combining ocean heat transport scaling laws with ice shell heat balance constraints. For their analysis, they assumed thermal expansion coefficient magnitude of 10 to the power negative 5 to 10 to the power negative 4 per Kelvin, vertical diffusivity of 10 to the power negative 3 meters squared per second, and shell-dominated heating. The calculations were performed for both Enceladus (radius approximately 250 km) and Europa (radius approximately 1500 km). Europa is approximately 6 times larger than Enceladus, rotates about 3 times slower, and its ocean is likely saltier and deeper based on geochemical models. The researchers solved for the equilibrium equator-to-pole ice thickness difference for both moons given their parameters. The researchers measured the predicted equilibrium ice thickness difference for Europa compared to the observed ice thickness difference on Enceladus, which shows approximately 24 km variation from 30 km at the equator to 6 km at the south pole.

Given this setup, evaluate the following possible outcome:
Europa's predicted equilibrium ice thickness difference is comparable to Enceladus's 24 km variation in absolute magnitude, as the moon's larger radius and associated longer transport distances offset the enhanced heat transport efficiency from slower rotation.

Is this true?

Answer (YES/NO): NO